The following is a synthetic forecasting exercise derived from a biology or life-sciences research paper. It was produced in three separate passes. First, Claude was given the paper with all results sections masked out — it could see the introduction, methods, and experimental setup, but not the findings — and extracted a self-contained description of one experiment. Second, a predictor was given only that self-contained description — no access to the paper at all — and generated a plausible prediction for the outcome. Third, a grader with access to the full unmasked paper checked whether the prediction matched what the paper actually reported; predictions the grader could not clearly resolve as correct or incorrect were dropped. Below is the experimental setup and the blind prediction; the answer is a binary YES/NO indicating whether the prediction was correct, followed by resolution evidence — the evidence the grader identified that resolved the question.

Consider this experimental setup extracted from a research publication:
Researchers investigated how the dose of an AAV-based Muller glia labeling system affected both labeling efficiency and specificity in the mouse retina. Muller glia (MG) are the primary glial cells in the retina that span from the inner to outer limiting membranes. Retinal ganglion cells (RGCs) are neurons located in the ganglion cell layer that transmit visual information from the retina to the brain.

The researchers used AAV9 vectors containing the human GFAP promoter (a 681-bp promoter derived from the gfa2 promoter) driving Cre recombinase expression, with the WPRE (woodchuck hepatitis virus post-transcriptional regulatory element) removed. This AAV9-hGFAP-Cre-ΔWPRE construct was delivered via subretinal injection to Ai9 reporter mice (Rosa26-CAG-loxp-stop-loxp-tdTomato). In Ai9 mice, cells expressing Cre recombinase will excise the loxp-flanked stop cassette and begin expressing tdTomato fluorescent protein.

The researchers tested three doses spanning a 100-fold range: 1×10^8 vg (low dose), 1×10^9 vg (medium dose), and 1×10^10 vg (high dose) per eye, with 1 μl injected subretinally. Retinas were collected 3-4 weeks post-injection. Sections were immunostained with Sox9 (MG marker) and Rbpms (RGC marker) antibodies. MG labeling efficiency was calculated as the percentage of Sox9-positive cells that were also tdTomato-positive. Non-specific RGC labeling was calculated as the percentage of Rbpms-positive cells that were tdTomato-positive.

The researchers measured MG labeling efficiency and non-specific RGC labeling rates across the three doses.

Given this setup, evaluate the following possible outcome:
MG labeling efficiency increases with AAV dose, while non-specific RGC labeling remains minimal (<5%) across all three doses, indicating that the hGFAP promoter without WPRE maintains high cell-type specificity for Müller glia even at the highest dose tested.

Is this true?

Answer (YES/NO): YES